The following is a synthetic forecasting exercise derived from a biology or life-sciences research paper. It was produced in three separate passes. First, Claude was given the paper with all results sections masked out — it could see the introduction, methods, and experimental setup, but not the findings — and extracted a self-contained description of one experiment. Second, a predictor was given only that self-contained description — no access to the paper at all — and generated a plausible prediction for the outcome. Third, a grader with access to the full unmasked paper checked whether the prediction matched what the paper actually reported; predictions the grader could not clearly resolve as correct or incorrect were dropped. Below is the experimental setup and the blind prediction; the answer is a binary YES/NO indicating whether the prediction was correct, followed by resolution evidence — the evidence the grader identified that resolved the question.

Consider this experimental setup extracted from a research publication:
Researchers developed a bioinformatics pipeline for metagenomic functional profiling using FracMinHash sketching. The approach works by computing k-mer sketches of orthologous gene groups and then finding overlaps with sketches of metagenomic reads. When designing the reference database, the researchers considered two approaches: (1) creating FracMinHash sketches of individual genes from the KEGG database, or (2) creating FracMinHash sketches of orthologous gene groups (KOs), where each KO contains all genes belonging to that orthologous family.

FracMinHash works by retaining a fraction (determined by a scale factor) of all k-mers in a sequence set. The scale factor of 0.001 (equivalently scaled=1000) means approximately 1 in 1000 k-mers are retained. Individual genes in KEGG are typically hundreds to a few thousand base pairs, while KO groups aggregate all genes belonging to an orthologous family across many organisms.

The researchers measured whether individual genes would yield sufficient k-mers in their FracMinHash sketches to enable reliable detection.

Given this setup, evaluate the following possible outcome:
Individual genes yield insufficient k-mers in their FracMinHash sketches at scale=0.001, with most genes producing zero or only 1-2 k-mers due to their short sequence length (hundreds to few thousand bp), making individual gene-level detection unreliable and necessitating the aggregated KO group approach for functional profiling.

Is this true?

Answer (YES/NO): NO